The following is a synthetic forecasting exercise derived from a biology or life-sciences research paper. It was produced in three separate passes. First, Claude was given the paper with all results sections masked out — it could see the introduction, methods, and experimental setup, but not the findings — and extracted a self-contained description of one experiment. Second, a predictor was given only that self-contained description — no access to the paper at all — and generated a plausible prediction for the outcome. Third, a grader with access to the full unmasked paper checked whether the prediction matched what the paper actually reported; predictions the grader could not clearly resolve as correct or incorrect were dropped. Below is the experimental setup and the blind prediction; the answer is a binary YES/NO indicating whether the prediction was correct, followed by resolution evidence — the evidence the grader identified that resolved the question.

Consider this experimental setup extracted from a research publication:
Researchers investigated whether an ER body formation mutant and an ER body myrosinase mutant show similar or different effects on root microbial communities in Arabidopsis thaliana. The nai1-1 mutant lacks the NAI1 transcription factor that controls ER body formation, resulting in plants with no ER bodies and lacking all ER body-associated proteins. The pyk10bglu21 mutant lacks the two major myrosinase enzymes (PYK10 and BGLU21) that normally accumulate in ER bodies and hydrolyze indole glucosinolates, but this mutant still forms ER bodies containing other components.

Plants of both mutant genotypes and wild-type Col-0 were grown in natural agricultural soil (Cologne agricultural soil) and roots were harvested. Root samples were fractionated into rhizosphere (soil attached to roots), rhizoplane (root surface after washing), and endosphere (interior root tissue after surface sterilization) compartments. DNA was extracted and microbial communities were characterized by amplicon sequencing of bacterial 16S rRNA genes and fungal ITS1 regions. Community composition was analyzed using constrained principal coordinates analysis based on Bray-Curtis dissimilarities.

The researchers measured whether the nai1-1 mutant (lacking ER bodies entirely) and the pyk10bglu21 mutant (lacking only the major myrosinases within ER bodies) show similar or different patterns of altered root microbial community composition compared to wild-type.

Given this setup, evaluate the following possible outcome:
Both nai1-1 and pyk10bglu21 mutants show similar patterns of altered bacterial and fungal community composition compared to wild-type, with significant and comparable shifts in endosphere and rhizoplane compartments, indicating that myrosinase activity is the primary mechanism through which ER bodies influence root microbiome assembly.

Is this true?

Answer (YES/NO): NO